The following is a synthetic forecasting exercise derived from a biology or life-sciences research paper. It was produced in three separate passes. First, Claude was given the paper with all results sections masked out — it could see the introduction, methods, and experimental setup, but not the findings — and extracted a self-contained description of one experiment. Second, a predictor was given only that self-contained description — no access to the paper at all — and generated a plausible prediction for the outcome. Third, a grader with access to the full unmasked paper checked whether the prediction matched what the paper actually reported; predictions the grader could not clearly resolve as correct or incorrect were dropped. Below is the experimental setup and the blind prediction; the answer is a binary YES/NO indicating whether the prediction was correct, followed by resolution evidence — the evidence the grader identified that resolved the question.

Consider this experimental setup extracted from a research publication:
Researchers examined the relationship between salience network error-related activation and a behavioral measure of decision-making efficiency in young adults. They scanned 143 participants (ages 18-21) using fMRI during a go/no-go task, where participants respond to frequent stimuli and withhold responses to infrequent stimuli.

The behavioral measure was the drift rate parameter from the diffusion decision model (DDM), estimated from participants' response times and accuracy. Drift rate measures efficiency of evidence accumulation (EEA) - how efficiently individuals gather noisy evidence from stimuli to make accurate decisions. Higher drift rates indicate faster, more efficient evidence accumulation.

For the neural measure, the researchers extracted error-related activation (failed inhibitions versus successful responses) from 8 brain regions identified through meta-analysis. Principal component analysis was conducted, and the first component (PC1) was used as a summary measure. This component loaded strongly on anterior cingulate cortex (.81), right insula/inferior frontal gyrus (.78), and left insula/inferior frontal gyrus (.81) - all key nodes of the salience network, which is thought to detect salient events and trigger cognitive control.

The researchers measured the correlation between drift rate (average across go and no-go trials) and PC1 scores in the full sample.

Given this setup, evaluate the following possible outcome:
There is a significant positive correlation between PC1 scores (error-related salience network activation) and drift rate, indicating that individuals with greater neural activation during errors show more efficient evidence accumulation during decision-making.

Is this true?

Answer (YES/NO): YES